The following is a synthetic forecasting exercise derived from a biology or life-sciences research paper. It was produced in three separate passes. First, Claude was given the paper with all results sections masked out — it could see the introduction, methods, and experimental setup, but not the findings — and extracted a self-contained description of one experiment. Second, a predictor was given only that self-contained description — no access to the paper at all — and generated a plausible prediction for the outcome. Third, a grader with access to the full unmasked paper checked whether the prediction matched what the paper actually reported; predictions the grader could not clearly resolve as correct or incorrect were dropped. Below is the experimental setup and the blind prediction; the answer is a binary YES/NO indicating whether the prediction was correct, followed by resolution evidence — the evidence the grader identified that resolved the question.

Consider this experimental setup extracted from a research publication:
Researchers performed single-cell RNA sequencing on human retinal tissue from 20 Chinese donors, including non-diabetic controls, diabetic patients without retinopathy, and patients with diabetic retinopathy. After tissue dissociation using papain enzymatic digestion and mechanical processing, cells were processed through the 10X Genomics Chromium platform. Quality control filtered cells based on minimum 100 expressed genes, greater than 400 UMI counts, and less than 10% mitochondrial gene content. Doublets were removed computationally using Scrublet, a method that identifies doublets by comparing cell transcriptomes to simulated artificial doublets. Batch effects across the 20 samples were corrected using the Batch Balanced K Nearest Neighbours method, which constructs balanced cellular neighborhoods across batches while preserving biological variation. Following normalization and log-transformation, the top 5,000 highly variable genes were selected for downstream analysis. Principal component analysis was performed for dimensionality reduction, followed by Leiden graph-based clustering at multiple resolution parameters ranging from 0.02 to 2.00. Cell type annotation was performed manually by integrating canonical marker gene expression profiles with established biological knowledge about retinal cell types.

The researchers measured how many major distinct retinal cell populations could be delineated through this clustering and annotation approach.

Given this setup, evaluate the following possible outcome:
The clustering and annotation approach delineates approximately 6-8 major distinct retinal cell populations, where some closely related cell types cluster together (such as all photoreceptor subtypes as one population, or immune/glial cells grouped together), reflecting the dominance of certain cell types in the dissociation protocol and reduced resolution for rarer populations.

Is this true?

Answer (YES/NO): NO